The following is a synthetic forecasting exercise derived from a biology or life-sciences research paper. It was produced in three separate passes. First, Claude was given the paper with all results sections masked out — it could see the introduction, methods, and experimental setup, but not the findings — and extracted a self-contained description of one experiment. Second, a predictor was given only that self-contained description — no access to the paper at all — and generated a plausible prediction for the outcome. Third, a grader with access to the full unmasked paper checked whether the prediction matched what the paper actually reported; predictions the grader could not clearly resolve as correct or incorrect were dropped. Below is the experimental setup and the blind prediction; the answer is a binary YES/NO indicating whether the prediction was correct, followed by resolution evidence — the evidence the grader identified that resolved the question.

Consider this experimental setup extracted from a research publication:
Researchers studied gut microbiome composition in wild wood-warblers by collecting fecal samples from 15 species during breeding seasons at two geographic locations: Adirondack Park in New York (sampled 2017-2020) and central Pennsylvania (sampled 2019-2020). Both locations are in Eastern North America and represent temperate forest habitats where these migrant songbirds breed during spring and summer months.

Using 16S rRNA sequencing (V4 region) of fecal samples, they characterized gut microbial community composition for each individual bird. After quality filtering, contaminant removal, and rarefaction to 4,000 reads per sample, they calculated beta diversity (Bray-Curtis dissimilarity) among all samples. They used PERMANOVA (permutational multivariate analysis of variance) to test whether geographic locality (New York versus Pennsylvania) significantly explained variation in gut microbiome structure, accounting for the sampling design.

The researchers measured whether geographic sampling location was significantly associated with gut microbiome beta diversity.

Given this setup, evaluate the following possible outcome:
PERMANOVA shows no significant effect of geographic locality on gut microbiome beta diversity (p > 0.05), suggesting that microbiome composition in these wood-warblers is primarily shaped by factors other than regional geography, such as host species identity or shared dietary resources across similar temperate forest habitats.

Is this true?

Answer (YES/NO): NO